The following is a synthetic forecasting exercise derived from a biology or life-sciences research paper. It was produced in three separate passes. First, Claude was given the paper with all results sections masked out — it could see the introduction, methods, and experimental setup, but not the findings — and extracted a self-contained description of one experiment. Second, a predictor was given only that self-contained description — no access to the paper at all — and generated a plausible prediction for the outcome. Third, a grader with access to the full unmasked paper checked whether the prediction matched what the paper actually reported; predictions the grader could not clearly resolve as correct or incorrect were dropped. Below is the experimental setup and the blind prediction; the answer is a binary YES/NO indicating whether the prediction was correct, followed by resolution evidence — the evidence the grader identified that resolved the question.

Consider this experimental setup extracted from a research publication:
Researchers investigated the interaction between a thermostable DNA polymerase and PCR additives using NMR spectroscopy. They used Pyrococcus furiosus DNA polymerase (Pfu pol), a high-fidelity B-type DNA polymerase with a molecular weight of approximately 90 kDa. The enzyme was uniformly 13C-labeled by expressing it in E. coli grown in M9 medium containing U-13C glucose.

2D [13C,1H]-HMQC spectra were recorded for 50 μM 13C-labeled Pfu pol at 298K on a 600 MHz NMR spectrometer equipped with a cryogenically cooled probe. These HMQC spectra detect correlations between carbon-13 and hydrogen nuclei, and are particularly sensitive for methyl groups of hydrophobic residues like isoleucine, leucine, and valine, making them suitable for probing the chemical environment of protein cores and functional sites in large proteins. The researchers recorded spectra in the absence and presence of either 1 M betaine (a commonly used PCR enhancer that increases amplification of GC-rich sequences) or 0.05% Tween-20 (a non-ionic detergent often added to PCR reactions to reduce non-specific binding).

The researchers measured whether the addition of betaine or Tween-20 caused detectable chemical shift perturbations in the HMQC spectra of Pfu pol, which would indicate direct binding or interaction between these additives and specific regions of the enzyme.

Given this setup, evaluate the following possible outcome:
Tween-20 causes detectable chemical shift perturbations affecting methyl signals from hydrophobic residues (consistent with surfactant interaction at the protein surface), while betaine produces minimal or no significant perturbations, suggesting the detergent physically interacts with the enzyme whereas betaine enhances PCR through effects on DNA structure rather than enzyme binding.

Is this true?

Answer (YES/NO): NO